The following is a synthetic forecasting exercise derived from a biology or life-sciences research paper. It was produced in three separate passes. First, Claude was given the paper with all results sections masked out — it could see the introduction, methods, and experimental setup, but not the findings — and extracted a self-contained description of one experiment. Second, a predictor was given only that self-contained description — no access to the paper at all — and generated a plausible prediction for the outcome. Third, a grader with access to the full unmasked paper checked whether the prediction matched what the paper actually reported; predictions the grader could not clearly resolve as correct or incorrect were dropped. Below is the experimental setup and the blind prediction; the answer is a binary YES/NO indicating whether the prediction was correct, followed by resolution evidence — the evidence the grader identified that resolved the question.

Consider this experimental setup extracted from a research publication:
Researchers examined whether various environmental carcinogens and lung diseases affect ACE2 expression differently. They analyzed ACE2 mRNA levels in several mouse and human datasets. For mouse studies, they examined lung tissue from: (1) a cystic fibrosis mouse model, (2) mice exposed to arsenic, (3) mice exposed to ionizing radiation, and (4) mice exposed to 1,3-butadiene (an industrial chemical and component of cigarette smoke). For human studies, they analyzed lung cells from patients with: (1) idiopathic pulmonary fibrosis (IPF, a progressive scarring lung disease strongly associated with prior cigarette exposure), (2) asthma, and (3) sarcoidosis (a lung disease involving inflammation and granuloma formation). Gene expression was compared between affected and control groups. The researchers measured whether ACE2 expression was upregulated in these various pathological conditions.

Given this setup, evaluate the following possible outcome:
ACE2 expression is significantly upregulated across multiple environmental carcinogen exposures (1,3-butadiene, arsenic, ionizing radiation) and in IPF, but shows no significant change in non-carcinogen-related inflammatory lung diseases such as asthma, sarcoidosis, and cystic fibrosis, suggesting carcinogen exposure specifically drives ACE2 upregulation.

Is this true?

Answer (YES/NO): NO